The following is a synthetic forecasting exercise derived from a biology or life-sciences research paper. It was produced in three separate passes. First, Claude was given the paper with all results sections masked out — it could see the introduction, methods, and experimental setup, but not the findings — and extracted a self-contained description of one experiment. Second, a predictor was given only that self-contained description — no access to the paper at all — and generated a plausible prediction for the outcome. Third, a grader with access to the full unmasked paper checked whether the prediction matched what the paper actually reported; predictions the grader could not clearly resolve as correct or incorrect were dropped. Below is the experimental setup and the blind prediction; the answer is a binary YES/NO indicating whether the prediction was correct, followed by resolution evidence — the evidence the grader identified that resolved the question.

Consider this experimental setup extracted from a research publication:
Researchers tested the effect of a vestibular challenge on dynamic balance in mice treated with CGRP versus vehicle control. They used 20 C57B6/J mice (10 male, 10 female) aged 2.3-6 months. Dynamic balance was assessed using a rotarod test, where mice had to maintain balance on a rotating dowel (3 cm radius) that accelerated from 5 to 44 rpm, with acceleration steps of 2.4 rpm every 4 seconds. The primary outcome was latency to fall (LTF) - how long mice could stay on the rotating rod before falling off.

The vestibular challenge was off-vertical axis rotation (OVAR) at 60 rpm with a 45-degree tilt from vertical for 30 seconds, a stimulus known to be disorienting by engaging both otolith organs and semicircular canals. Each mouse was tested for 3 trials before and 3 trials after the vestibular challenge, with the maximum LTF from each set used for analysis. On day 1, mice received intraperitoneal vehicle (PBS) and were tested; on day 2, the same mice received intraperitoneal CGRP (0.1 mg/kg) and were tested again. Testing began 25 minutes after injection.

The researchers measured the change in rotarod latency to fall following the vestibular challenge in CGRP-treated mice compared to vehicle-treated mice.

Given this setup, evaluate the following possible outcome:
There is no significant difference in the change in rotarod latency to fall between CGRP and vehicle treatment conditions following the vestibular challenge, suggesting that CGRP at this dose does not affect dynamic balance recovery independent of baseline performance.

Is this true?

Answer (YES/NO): YES